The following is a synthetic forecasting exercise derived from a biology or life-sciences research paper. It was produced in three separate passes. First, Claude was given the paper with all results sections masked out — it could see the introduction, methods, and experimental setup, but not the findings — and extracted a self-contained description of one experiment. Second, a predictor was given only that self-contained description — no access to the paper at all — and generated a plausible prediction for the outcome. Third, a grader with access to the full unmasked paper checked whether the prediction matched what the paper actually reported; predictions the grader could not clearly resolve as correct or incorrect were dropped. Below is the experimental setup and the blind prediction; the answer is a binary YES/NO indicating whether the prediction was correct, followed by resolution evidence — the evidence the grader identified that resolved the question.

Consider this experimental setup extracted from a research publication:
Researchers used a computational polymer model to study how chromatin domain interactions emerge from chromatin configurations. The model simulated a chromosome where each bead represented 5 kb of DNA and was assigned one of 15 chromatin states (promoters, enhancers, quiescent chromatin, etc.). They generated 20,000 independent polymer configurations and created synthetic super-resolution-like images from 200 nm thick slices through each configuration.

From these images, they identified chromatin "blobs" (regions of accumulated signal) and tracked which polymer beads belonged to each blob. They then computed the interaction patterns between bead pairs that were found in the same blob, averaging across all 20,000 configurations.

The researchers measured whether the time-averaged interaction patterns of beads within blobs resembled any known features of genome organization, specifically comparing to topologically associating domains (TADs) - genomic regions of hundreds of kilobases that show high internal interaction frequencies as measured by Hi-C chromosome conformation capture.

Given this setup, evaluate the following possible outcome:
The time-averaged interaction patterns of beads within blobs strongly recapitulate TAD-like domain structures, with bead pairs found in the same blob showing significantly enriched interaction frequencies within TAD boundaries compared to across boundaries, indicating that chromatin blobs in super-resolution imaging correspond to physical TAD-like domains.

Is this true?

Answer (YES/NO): NO